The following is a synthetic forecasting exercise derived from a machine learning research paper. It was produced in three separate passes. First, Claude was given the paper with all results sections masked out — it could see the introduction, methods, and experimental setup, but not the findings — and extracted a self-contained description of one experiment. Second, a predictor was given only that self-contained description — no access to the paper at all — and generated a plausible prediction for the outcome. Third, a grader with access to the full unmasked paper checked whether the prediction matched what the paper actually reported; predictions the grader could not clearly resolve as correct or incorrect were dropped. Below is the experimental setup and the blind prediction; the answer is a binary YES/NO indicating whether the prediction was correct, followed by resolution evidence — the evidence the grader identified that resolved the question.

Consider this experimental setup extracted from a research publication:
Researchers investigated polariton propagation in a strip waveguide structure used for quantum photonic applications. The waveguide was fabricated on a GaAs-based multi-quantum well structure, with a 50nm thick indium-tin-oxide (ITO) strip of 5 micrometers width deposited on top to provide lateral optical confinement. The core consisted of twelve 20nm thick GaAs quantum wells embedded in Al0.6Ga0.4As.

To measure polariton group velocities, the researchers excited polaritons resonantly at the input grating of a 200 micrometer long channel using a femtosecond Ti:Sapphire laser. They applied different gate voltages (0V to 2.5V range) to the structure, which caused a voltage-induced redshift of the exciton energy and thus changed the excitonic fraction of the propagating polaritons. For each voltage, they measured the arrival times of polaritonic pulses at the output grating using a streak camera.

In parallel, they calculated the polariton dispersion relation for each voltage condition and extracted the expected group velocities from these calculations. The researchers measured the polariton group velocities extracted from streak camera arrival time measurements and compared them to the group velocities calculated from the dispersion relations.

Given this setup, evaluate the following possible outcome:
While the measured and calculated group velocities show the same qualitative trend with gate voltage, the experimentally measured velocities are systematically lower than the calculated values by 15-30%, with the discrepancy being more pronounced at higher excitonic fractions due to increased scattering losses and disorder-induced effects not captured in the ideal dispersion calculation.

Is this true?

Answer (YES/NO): NO